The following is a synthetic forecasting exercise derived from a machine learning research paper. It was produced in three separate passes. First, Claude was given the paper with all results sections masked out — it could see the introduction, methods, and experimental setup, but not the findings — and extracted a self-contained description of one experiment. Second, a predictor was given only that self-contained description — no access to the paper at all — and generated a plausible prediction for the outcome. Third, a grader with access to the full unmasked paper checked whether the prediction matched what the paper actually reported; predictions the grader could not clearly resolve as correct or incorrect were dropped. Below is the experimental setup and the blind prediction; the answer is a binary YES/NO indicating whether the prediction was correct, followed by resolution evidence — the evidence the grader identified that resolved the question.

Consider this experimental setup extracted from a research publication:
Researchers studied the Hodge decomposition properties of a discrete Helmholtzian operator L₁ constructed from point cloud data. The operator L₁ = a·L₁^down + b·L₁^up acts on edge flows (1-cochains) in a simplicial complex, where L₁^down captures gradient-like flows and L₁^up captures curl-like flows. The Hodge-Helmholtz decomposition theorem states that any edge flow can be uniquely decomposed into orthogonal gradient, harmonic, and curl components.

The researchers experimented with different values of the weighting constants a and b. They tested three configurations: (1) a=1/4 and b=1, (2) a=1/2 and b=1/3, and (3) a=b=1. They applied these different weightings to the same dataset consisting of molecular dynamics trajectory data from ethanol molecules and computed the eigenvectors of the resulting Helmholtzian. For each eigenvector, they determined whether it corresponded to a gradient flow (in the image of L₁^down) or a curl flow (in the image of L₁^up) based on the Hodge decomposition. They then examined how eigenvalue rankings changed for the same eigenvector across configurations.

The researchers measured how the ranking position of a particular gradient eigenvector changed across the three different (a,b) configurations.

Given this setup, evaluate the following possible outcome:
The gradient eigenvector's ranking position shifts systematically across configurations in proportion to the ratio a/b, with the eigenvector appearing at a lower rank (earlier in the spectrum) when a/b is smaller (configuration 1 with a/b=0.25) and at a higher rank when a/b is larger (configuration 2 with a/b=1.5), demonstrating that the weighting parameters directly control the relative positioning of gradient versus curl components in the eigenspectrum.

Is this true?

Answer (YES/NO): YES